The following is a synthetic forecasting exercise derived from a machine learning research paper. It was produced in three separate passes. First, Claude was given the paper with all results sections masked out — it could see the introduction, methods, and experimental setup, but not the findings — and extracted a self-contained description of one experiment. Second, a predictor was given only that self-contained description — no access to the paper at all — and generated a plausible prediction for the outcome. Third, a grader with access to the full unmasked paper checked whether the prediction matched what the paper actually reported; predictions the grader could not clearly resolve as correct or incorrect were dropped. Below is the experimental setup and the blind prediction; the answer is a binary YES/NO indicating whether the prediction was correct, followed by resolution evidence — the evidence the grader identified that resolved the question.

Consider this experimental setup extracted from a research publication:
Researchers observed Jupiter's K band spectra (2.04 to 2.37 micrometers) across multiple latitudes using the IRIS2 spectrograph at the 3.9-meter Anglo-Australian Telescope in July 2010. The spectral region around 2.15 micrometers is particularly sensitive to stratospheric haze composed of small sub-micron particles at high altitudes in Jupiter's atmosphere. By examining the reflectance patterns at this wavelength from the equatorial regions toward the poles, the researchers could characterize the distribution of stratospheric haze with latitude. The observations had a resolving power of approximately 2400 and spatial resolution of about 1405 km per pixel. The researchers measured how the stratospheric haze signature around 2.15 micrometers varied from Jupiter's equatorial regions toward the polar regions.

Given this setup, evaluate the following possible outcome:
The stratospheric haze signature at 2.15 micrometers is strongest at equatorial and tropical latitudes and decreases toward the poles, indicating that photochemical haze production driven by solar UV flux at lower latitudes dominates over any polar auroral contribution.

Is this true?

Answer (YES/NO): YES